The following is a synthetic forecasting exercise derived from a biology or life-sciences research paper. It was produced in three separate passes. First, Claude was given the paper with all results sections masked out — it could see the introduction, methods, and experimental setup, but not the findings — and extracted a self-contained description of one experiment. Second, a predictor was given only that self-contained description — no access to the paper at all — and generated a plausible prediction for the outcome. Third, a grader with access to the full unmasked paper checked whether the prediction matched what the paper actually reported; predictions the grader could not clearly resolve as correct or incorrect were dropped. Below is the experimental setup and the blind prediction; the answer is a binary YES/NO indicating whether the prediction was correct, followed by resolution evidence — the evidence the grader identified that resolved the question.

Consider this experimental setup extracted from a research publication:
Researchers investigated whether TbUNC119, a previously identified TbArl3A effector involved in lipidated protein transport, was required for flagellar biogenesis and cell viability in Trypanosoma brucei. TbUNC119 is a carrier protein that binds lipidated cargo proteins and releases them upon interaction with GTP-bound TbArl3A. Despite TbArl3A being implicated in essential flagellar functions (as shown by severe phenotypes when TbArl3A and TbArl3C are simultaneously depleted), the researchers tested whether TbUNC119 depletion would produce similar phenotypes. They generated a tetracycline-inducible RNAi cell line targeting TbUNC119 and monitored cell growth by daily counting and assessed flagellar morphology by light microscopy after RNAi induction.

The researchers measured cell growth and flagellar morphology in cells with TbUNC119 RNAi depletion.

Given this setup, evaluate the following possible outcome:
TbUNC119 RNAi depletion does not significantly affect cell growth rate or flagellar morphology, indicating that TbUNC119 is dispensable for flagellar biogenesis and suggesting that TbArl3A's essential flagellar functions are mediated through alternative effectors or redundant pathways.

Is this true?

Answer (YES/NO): YES